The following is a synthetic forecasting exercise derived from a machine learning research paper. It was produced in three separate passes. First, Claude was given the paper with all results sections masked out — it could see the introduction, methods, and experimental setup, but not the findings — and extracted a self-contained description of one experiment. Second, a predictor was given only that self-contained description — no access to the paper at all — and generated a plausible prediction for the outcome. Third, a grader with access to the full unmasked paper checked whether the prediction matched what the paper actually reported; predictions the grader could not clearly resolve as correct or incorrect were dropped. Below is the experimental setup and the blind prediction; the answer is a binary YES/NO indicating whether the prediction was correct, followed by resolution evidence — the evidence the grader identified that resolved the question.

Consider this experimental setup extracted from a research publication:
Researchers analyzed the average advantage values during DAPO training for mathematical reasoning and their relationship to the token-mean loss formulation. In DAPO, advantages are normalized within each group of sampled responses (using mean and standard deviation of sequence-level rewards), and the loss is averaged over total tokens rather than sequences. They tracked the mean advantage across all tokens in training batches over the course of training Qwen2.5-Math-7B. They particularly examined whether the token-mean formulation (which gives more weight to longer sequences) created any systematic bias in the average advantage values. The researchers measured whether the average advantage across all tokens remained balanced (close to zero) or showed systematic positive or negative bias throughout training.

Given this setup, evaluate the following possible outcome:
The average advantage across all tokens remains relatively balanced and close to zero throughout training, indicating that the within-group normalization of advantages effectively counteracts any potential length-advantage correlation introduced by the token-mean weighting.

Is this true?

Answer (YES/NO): NO